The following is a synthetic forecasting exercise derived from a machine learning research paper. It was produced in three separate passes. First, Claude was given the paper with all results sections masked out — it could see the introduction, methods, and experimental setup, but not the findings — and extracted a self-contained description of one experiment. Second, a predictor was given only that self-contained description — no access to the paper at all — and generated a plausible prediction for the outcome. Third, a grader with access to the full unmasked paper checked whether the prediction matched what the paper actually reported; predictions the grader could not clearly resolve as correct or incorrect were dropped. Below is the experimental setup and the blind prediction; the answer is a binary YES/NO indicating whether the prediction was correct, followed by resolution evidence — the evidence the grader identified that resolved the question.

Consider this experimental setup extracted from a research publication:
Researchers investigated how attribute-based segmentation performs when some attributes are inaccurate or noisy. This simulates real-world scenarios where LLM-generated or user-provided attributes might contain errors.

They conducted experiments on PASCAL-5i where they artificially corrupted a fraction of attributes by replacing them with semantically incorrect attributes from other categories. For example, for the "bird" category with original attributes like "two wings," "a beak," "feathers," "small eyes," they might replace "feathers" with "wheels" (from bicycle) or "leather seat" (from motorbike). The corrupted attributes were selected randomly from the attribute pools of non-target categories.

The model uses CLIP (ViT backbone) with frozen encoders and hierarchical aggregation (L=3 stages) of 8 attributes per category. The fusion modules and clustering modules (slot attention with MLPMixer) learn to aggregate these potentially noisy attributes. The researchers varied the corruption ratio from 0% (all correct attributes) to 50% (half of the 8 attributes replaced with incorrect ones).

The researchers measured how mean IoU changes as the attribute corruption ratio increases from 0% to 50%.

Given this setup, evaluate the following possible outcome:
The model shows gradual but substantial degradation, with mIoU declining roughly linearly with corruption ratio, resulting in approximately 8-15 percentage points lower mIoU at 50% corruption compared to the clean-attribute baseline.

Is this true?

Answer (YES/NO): NO